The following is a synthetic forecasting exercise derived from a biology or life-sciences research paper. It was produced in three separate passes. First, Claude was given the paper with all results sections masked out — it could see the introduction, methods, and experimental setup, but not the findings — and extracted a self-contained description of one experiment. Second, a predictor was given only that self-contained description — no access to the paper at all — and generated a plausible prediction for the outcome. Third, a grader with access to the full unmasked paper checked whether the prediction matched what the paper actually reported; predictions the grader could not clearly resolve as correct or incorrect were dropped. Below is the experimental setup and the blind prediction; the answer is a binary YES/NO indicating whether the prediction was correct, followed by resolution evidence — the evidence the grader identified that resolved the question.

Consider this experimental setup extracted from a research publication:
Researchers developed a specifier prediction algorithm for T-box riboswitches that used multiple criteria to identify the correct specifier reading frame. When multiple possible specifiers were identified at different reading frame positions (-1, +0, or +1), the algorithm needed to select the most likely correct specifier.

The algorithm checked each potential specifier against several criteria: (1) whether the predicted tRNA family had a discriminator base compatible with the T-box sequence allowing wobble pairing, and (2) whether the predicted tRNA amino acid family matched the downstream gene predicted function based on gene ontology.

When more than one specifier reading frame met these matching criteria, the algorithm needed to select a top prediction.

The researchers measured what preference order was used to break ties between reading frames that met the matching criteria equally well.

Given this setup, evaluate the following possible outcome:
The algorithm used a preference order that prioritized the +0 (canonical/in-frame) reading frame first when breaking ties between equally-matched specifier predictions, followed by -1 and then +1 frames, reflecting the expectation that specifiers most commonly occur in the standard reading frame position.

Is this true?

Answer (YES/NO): YES